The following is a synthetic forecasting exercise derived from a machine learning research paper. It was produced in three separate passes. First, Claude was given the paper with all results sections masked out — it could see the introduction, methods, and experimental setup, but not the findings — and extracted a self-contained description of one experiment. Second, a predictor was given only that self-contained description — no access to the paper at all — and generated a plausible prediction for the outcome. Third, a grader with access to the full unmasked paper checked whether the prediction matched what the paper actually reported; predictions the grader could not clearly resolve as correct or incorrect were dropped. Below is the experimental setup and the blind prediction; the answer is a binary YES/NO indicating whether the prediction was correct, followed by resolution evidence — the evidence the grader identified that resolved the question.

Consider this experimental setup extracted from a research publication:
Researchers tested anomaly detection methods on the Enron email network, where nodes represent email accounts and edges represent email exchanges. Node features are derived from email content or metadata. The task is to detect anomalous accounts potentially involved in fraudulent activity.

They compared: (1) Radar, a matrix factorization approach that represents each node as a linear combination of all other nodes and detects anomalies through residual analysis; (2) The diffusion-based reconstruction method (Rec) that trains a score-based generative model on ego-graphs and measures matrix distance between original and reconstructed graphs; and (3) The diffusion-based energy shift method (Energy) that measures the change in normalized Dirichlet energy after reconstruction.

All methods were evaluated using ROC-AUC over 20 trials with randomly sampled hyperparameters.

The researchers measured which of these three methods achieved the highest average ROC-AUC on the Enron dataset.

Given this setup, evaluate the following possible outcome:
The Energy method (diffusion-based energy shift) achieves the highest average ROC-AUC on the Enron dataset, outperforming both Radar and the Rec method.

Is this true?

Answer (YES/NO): NO